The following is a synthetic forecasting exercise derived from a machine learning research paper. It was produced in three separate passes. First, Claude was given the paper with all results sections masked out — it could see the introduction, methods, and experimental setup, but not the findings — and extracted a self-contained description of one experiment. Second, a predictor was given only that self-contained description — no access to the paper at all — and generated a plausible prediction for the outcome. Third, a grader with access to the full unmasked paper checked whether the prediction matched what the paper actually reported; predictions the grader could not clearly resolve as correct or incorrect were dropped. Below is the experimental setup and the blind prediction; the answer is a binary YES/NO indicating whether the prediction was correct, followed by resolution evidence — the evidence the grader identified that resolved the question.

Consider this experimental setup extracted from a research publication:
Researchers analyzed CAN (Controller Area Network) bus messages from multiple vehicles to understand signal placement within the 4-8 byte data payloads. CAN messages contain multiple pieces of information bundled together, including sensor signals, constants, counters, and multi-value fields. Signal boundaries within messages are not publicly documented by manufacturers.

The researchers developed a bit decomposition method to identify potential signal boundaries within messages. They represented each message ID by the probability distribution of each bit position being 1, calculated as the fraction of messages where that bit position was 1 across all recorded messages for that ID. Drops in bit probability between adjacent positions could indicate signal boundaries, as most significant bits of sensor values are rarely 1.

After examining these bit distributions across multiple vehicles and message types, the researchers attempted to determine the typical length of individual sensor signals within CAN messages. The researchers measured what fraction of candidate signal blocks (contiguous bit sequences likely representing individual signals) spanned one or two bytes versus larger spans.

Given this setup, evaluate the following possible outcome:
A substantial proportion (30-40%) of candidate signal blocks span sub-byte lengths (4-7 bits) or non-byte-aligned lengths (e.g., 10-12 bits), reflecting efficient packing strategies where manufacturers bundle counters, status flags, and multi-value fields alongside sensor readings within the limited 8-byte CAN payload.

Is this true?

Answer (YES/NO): NO